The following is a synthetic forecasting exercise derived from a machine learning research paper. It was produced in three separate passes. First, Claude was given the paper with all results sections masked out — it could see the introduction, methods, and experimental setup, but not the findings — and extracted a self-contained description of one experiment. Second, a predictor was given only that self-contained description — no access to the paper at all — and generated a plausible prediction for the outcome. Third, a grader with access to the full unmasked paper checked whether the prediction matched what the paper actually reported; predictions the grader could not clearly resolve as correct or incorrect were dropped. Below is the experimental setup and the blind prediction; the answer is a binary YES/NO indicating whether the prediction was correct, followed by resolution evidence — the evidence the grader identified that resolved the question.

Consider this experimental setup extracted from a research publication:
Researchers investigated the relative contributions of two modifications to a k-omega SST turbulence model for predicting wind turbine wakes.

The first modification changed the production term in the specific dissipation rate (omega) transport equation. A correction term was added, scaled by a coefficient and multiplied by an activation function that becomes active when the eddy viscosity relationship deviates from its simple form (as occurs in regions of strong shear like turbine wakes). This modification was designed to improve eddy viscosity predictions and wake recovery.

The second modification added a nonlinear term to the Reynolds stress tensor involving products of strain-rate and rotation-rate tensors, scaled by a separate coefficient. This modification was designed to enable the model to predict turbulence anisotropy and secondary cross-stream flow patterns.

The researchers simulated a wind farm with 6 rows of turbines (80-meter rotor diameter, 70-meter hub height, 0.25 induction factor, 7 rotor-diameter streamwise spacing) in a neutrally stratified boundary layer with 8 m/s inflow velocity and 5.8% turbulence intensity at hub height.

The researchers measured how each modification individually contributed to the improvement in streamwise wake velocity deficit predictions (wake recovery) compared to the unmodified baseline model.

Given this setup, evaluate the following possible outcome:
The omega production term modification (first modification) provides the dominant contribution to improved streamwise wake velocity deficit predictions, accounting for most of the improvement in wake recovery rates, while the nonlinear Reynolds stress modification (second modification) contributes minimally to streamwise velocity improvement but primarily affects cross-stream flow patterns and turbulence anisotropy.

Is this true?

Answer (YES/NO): YES